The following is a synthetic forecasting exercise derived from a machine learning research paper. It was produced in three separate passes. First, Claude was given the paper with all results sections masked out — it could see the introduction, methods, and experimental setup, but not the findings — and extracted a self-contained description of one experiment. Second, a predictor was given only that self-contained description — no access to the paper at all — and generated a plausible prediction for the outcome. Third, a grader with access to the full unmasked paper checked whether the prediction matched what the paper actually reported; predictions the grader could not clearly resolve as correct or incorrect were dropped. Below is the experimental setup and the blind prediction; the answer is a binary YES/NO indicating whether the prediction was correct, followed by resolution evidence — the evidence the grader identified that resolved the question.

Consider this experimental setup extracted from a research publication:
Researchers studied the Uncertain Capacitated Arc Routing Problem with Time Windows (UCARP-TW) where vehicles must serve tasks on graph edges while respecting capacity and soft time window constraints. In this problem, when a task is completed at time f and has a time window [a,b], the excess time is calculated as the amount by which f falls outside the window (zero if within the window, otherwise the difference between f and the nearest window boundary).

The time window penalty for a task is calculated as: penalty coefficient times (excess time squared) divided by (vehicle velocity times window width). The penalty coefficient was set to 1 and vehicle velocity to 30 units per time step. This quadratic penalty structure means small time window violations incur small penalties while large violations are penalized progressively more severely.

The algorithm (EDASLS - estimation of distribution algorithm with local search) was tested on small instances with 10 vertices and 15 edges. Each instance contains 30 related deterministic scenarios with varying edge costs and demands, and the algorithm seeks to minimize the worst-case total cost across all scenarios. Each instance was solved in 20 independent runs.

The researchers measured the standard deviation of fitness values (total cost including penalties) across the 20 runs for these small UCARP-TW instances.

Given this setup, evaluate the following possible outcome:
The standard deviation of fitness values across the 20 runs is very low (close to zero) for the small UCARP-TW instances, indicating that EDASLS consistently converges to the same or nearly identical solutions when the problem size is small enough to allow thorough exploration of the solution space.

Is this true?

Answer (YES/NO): NO